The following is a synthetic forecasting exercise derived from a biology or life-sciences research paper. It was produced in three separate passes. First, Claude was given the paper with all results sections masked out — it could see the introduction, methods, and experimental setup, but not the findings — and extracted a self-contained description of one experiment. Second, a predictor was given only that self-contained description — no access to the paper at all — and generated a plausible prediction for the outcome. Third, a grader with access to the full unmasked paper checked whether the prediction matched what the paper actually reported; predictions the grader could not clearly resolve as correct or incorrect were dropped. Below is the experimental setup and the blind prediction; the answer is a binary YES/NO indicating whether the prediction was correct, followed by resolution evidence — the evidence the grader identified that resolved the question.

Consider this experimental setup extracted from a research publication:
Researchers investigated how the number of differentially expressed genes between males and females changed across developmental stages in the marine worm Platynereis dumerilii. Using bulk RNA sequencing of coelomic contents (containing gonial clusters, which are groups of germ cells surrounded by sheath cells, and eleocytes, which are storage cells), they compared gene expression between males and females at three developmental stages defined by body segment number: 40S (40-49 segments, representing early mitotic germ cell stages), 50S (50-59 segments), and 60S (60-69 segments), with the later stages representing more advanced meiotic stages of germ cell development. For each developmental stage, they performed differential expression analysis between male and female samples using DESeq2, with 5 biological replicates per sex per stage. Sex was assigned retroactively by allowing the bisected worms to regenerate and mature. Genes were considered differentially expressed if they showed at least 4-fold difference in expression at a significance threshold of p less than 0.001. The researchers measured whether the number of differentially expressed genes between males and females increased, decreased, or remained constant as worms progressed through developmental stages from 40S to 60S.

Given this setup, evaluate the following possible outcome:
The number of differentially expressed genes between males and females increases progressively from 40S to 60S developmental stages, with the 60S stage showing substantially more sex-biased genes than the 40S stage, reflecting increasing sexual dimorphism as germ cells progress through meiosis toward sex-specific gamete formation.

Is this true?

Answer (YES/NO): YES